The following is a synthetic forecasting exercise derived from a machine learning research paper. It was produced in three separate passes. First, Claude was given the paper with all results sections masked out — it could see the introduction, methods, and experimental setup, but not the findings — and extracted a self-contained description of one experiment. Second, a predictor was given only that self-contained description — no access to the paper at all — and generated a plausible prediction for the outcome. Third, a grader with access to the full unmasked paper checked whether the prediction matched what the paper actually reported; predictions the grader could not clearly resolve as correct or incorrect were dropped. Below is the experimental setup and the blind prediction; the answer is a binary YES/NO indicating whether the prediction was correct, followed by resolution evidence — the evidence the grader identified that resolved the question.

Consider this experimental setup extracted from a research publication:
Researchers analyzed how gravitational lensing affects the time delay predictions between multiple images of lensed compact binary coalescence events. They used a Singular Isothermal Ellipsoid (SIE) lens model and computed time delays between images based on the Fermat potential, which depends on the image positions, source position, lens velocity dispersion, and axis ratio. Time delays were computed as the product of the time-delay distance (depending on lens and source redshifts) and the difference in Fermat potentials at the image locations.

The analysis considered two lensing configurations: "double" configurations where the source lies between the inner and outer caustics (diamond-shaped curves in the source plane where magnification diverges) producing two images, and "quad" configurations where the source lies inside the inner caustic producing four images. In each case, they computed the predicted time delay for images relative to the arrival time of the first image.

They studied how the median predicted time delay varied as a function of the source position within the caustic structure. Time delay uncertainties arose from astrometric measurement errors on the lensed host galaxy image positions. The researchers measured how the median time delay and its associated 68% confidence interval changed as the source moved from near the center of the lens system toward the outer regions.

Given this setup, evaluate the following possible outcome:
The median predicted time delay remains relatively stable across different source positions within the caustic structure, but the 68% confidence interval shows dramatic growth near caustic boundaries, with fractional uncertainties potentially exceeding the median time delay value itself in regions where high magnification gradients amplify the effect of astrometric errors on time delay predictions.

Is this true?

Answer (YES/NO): NO